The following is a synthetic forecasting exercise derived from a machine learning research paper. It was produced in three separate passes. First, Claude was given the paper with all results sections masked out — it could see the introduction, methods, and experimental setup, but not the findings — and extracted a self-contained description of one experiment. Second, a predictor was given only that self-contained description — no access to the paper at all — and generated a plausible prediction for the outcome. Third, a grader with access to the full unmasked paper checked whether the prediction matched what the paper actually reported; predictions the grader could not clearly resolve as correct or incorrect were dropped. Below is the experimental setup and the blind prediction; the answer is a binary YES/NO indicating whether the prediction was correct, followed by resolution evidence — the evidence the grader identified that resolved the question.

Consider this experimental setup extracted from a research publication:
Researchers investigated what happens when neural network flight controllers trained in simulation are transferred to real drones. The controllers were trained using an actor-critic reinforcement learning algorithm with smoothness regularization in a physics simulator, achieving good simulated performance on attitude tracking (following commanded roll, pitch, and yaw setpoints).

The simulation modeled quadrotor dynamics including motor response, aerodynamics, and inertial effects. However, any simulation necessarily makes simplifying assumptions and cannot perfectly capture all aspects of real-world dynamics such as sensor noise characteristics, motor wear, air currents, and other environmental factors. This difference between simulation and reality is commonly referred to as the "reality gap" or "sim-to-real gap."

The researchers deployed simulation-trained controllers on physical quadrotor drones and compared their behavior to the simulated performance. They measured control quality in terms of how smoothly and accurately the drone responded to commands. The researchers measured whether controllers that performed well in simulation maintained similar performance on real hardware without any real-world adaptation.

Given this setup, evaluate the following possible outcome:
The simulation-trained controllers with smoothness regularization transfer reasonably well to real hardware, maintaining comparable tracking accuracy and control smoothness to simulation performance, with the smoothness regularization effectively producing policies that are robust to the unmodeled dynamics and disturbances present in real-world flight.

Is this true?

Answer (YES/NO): NO